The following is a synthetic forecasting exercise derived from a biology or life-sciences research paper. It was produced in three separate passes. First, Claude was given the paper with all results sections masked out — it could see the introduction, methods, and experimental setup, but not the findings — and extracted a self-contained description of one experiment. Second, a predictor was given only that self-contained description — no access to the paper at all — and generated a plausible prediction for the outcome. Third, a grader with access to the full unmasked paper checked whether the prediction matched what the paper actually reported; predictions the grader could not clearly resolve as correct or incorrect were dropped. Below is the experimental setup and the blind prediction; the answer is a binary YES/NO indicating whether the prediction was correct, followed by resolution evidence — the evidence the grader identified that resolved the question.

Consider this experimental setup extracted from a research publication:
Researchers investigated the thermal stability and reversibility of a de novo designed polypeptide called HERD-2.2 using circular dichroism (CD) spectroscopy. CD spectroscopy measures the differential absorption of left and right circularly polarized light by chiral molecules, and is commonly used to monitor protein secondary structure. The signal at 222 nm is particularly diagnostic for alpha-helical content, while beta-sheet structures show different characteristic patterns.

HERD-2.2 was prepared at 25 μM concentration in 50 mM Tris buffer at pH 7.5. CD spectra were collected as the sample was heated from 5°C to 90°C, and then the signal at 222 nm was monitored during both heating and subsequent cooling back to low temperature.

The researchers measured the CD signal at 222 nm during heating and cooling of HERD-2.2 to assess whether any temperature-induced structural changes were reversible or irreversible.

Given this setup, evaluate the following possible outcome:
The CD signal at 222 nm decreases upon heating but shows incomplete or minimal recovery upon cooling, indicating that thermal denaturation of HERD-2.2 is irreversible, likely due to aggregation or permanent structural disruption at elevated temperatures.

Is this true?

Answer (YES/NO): YES